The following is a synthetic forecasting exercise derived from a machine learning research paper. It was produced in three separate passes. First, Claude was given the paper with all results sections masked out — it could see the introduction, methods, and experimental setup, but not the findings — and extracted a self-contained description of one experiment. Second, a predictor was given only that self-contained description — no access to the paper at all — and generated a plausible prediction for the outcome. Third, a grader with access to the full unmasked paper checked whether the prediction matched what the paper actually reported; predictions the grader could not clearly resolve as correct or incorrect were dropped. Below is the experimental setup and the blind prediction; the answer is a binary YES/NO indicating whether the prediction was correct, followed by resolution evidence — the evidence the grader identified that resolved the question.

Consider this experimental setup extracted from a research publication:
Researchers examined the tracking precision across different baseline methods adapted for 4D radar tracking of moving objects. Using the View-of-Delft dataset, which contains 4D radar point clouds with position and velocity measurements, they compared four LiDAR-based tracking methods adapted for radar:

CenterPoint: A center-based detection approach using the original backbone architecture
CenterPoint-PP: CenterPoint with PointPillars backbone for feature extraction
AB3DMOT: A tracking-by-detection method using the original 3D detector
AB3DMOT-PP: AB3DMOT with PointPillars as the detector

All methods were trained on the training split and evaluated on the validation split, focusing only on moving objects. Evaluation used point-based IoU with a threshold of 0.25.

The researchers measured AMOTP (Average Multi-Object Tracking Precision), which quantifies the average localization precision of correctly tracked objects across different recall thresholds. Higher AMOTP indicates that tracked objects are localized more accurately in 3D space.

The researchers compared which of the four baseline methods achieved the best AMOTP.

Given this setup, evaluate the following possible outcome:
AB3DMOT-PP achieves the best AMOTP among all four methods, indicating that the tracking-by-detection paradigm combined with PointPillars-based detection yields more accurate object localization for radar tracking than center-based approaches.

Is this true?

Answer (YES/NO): YES